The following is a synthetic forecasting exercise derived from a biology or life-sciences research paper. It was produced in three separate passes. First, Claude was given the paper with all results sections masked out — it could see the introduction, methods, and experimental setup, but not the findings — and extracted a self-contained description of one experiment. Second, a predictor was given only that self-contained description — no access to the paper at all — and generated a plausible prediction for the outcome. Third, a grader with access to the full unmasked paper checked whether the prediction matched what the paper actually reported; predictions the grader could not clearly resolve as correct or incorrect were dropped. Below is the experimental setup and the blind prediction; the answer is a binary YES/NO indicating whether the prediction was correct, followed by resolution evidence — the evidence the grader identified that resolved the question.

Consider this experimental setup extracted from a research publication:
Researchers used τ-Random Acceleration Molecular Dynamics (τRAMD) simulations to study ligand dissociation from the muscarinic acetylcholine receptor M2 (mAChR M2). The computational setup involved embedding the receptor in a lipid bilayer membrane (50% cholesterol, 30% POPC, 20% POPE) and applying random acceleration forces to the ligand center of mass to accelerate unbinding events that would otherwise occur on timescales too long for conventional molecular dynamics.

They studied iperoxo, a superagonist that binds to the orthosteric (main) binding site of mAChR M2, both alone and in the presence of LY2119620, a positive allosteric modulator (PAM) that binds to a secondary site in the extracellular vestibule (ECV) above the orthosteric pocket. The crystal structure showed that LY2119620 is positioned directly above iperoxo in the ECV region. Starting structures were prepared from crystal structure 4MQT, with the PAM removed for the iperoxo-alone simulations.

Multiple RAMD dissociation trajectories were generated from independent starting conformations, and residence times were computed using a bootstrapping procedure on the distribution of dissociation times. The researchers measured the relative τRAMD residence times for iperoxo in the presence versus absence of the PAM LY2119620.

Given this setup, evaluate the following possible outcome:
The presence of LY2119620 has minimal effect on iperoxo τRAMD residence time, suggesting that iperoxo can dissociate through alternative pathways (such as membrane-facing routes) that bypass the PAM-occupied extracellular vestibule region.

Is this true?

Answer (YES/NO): NO